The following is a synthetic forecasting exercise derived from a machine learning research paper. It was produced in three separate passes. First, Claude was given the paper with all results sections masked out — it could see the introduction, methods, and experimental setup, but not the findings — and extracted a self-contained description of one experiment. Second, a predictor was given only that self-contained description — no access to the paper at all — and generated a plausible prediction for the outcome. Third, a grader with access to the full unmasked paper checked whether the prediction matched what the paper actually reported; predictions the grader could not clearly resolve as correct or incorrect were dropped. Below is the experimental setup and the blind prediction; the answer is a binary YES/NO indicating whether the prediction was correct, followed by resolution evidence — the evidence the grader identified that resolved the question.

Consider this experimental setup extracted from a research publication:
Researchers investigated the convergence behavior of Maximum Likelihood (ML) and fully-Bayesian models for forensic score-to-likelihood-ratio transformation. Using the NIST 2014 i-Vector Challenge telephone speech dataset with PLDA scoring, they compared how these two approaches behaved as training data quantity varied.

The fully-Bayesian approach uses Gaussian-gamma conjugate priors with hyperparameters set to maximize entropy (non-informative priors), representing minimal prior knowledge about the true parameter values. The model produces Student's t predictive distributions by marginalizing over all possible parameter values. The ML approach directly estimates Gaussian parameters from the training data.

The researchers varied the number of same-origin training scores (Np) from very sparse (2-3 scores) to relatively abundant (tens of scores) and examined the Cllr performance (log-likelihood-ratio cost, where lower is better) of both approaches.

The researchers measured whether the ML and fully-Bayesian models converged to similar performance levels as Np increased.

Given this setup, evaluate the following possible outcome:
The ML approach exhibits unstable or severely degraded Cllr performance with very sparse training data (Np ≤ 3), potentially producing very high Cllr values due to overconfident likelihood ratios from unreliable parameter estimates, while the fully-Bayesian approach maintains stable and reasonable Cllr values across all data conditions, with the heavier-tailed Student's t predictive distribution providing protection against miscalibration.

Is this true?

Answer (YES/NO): YES